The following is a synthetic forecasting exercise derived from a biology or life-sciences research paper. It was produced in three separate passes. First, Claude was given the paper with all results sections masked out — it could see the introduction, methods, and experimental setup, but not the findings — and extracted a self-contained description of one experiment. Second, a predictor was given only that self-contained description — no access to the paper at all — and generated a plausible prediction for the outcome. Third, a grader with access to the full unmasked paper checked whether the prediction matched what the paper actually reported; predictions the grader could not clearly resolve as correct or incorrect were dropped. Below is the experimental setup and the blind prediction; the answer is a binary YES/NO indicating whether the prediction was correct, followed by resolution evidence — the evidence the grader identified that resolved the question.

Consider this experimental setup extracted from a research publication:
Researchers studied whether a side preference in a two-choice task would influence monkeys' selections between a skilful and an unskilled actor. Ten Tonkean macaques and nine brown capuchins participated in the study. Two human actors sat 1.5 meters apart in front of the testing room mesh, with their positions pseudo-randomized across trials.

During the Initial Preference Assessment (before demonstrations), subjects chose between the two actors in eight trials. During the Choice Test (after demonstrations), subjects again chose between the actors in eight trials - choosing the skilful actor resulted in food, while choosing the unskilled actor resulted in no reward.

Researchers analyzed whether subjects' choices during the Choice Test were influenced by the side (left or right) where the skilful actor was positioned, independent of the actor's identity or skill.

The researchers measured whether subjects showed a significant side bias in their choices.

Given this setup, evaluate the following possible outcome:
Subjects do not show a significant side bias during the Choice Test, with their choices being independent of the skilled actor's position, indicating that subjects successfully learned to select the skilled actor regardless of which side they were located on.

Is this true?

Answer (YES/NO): NO